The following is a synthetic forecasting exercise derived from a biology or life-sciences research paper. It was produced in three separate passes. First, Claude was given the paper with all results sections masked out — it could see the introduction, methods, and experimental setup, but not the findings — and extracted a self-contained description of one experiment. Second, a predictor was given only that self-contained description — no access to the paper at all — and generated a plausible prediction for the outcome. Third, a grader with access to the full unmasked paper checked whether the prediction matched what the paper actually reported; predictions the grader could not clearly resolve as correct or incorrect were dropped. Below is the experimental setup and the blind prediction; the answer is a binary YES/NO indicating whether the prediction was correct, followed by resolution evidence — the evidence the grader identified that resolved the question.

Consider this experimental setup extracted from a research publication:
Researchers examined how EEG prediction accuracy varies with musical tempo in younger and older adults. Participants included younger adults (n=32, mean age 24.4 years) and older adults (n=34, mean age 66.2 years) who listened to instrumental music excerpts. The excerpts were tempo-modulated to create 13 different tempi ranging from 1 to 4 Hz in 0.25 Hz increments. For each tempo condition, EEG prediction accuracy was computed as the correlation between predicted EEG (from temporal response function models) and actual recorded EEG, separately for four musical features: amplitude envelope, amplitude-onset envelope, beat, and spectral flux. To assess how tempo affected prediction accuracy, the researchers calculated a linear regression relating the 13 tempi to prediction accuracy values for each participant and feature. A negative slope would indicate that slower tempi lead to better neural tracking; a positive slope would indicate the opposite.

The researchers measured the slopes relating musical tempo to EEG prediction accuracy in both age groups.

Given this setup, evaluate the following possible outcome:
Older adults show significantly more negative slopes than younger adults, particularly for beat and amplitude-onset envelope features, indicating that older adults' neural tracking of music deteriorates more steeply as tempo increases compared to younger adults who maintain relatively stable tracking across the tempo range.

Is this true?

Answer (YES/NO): NO